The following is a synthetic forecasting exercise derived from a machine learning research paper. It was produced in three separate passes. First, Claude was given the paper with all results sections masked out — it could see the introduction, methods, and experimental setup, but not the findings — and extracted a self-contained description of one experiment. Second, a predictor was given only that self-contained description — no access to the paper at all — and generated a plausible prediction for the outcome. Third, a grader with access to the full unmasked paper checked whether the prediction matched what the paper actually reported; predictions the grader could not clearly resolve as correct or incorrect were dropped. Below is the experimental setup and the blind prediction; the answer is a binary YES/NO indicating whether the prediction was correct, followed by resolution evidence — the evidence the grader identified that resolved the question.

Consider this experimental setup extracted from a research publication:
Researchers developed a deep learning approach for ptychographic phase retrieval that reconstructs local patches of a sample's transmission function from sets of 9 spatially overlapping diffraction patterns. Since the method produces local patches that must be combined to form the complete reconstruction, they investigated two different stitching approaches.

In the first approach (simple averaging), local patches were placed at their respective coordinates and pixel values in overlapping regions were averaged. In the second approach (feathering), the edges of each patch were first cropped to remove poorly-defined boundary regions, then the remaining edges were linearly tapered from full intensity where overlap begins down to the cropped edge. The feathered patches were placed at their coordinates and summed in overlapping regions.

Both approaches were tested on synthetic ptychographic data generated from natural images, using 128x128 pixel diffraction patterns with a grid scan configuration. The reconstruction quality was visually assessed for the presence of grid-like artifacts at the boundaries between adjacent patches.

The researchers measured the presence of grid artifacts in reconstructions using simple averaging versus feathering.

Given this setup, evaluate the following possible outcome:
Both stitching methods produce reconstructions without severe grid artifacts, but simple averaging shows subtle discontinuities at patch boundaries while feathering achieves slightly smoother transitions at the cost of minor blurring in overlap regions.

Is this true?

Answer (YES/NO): NO